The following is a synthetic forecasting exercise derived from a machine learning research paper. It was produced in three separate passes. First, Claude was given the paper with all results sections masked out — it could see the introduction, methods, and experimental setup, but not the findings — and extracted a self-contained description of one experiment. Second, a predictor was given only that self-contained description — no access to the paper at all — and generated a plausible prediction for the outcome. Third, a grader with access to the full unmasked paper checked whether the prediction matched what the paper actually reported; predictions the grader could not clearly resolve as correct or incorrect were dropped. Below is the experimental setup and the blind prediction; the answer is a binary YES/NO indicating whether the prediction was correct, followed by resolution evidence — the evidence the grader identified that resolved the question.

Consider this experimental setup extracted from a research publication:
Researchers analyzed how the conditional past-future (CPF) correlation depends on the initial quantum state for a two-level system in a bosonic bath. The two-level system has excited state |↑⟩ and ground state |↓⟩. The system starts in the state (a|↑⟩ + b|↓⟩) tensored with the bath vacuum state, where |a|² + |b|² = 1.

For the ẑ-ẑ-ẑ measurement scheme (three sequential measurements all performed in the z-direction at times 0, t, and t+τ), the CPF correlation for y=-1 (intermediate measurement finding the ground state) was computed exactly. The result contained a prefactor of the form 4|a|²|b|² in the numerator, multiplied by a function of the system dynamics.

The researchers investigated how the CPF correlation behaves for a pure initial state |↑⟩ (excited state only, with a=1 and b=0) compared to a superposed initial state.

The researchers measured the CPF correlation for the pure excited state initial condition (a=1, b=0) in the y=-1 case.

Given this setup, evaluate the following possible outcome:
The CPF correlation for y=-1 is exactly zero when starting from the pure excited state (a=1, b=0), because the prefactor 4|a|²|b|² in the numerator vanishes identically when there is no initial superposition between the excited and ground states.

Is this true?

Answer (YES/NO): YES